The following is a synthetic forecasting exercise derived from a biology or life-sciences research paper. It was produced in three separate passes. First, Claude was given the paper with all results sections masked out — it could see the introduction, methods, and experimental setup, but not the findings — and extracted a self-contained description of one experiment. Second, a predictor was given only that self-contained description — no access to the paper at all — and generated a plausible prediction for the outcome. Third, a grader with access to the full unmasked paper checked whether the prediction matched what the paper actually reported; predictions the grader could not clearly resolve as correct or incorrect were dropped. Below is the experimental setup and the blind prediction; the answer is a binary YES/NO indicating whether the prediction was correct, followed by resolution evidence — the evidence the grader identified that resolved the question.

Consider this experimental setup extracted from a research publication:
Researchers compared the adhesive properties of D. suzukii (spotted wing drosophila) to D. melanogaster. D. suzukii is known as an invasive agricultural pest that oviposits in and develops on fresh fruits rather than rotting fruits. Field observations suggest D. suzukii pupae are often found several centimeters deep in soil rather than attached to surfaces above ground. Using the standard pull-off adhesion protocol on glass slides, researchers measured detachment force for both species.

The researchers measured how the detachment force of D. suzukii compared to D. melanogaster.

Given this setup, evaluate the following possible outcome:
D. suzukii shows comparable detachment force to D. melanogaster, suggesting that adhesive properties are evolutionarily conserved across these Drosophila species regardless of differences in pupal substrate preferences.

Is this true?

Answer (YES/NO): NO